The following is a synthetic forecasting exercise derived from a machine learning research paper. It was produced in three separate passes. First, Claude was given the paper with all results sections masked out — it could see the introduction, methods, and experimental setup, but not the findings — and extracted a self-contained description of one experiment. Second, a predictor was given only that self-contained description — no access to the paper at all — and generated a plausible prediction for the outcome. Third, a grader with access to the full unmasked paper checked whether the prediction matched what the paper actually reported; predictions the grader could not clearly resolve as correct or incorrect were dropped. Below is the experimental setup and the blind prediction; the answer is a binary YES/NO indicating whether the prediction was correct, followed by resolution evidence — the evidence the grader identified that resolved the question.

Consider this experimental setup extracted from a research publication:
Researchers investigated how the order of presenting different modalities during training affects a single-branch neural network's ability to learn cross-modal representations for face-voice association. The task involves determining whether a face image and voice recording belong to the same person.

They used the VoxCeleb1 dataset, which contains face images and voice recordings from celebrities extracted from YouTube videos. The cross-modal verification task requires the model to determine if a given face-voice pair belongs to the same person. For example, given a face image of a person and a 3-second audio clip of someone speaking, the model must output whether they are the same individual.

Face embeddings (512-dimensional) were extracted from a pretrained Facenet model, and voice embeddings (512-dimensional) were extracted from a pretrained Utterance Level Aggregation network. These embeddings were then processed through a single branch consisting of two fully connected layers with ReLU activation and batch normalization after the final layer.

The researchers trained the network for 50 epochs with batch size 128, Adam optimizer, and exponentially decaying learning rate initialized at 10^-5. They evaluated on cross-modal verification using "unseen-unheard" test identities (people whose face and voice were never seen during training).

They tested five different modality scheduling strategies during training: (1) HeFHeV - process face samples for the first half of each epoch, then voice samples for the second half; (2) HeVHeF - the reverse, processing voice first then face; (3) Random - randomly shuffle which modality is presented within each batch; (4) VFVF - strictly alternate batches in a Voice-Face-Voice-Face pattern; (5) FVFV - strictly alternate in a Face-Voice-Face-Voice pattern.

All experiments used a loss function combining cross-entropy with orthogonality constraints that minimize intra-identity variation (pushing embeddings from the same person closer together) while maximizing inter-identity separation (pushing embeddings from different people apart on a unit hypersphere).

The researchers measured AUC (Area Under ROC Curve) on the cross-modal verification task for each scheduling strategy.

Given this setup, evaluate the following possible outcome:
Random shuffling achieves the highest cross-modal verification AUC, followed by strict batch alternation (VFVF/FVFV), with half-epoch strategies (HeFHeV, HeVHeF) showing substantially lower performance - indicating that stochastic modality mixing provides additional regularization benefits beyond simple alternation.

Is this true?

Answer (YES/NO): NO